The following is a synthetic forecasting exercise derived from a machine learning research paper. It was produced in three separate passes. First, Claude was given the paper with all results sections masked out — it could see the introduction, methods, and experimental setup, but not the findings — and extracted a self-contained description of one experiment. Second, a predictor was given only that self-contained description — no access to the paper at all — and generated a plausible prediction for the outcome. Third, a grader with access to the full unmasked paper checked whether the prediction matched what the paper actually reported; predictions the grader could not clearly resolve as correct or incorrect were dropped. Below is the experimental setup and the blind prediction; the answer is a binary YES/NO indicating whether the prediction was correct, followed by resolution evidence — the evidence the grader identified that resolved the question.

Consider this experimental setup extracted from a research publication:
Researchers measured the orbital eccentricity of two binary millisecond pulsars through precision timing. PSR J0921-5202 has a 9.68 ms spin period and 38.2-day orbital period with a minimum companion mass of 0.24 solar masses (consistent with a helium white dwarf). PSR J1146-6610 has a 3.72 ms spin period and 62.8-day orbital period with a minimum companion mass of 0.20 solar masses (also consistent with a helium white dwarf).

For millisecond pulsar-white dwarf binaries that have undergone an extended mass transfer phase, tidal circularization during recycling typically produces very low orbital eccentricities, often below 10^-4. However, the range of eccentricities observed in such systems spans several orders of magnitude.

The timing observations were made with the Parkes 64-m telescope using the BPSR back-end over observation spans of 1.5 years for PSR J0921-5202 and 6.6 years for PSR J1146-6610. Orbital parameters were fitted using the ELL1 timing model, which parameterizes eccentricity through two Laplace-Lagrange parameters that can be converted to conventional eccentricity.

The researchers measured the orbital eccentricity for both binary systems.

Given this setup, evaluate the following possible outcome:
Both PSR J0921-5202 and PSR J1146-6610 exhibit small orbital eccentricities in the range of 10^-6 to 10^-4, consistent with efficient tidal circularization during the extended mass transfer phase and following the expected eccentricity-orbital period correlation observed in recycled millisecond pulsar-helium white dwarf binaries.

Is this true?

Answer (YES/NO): NO